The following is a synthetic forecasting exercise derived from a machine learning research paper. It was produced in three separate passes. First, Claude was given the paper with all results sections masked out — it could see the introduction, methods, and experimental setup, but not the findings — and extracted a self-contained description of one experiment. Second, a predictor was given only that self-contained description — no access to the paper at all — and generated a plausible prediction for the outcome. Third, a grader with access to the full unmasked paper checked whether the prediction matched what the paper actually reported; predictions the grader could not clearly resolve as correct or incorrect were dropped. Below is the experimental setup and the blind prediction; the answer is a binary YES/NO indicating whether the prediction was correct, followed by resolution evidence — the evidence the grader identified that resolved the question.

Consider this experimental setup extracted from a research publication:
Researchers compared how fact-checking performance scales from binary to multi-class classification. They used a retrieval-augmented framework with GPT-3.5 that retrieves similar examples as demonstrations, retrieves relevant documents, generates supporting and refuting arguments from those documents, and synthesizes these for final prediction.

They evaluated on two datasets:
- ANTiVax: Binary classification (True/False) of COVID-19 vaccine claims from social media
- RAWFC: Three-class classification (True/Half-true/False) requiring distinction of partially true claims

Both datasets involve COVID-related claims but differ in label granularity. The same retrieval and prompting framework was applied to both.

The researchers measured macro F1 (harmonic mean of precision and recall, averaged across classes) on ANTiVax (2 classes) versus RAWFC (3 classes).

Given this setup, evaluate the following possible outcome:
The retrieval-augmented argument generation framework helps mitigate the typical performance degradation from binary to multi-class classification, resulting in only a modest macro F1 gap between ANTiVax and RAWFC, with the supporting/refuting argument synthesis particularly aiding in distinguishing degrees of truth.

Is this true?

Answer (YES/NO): NO